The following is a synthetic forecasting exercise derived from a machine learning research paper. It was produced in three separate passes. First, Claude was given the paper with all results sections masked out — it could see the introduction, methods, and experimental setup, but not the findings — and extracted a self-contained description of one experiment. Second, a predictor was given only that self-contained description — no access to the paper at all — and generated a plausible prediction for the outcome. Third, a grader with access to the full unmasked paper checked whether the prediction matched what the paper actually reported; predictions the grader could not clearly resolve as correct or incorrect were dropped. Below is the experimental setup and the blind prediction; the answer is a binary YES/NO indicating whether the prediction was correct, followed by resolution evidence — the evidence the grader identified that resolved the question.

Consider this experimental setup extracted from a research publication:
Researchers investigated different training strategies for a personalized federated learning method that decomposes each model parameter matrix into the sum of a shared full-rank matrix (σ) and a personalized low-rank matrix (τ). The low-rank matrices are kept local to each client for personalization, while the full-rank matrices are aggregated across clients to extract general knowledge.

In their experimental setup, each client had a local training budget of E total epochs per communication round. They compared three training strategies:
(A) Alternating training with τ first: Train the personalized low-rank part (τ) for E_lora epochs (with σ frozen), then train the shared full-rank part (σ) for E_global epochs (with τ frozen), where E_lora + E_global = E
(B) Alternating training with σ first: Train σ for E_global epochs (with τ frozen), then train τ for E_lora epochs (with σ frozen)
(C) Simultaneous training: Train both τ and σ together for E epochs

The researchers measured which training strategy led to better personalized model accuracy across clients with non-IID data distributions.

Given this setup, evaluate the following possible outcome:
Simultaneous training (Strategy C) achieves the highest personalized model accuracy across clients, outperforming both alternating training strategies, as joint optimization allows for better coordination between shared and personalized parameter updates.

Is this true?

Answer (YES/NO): NO